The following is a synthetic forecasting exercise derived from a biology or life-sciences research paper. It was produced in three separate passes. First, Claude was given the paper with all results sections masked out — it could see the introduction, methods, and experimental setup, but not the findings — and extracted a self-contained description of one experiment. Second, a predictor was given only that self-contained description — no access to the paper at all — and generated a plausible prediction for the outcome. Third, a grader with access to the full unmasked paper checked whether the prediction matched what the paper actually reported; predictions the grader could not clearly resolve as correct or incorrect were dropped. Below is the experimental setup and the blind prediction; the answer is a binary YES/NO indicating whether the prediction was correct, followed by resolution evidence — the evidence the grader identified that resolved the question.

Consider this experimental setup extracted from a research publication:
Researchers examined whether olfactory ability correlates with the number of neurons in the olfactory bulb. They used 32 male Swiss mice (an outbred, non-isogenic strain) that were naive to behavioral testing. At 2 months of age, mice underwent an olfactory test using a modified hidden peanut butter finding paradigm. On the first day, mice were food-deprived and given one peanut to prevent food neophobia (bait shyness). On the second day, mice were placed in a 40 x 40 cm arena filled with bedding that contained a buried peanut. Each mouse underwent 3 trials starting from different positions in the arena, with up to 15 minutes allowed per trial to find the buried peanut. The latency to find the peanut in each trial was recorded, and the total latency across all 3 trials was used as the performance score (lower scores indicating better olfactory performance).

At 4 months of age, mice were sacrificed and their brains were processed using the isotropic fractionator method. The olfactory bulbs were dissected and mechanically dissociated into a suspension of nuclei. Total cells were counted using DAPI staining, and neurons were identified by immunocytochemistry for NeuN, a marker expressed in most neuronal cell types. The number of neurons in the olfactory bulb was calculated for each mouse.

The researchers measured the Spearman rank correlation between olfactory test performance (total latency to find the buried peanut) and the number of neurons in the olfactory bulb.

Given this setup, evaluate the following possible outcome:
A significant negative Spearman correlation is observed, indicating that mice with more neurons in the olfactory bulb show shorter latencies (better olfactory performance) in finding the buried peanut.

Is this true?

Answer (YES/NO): NO